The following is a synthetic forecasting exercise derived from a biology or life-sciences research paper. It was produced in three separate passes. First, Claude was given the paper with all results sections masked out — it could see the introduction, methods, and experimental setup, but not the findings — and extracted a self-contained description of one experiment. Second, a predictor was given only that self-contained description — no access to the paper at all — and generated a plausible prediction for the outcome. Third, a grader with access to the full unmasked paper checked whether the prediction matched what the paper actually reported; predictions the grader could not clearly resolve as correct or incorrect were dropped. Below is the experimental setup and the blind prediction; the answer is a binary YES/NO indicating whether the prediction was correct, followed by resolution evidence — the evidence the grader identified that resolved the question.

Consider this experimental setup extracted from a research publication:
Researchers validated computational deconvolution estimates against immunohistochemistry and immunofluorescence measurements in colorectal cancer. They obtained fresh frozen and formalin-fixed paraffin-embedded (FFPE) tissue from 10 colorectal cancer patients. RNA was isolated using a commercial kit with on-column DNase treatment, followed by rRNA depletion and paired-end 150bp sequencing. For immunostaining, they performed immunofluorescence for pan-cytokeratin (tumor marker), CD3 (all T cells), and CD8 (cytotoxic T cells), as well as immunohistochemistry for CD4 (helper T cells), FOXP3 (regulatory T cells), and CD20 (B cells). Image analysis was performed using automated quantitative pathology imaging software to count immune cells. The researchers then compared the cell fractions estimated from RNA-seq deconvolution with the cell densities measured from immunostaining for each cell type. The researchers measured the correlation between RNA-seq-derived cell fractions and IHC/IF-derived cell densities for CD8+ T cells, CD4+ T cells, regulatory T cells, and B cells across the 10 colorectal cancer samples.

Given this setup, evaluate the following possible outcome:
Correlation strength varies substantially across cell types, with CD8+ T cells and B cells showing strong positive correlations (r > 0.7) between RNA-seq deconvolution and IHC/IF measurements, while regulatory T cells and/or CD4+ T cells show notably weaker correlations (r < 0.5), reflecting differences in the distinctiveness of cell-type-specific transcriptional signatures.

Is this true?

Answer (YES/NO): NO